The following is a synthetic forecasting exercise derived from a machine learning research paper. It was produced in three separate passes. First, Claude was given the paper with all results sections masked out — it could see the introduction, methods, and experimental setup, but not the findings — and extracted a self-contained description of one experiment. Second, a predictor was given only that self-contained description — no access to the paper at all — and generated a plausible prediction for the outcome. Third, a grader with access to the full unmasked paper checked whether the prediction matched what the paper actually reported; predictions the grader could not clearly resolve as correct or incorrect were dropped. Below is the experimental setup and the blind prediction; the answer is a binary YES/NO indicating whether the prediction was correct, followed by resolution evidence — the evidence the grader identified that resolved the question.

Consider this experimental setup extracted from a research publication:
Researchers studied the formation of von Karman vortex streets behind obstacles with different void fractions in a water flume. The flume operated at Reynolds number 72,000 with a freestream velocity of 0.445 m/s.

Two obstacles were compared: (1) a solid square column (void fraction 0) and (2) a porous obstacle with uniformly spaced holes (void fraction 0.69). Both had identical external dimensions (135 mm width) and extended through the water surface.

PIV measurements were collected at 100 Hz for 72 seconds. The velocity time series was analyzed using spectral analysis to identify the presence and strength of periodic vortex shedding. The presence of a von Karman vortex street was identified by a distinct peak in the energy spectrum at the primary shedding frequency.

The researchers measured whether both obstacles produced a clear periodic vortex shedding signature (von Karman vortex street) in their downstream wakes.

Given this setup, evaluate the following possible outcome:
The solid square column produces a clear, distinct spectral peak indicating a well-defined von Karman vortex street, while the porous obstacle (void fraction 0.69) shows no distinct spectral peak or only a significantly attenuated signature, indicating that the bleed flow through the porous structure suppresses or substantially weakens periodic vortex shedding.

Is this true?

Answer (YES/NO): YES